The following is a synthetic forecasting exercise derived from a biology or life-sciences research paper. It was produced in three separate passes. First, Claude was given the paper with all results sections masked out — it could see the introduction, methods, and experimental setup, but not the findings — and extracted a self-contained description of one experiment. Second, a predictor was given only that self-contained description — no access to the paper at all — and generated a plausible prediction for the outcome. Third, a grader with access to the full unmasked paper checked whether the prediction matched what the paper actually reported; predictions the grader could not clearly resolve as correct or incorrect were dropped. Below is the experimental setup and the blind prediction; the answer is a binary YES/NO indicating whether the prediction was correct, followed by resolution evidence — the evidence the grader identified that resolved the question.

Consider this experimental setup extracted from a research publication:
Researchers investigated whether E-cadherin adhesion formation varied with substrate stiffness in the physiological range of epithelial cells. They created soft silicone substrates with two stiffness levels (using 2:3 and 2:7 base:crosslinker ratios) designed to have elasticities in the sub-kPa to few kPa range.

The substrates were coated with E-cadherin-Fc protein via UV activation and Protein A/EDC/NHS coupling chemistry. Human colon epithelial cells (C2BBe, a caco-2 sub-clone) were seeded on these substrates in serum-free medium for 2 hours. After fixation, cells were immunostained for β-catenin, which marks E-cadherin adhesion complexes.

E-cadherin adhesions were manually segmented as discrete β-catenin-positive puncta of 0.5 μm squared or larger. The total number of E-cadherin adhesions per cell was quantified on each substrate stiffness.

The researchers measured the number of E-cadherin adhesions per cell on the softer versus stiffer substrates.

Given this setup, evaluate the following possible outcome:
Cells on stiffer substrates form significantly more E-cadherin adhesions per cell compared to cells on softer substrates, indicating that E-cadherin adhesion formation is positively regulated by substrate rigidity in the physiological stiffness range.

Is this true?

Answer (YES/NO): YES